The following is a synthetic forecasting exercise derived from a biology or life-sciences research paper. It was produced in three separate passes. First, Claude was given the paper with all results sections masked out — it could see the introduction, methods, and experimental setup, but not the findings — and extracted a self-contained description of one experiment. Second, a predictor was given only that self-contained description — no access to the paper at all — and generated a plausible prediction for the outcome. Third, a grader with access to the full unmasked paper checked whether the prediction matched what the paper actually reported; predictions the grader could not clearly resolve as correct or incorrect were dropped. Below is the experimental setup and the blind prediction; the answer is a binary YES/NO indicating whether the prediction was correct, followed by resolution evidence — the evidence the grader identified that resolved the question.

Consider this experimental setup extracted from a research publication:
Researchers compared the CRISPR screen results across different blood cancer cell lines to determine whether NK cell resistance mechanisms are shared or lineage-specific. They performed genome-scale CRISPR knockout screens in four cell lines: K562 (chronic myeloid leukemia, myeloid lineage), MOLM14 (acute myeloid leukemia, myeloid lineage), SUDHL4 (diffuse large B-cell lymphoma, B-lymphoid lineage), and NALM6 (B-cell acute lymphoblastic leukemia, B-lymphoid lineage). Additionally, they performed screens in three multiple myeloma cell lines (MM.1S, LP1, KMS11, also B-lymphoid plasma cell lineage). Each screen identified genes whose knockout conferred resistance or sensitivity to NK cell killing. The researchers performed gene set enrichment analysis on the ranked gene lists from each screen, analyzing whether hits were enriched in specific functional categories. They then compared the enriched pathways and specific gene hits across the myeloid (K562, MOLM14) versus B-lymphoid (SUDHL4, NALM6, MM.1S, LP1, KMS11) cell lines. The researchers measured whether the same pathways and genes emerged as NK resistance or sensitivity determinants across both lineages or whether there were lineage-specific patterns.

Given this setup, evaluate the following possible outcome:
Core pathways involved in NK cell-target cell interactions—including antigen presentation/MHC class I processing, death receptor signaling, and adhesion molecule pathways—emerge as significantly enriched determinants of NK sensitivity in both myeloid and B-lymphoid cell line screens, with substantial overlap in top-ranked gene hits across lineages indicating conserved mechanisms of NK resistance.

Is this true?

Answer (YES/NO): YES